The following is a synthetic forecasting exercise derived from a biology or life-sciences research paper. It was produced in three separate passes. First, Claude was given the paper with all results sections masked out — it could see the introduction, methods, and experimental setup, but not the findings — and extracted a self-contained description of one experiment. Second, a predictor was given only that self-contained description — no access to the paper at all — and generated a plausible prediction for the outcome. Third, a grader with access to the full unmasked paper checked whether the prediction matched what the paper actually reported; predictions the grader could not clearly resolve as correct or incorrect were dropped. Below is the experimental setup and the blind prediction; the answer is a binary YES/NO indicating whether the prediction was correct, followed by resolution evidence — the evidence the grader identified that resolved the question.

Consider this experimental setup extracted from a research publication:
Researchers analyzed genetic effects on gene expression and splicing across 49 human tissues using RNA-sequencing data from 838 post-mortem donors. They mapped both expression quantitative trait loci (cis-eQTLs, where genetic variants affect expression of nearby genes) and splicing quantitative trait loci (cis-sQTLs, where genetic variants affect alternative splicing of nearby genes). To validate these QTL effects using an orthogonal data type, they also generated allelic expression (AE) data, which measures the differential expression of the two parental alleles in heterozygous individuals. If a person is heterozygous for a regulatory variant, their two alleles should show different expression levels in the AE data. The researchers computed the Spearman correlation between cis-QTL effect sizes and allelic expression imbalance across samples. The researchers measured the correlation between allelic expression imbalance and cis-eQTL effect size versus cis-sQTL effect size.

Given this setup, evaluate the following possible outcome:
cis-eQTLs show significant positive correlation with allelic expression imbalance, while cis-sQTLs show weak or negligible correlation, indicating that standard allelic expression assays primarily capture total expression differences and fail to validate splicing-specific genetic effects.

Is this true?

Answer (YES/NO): YES